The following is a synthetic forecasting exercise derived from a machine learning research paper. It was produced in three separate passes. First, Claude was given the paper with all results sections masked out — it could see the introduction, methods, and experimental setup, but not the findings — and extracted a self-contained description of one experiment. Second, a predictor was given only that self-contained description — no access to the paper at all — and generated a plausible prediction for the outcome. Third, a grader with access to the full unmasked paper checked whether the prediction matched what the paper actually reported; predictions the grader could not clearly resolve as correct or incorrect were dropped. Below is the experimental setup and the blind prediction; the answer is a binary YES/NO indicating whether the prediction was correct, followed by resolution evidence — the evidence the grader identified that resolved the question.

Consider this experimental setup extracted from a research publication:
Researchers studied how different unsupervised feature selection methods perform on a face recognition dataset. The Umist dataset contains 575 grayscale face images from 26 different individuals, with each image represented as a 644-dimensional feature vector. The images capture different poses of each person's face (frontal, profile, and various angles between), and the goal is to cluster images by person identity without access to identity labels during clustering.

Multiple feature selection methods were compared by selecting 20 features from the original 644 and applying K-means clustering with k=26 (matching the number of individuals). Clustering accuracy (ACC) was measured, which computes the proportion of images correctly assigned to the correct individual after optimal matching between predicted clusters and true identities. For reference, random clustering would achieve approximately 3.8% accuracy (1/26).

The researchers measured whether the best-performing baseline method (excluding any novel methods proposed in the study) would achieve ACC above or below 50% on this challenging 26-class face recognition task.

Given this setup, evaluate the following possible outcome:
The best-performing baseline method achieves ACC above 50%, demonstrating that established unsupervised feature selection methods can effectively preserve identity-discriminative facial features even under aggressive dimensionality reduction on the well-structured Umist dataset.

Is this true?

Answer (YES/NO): NO